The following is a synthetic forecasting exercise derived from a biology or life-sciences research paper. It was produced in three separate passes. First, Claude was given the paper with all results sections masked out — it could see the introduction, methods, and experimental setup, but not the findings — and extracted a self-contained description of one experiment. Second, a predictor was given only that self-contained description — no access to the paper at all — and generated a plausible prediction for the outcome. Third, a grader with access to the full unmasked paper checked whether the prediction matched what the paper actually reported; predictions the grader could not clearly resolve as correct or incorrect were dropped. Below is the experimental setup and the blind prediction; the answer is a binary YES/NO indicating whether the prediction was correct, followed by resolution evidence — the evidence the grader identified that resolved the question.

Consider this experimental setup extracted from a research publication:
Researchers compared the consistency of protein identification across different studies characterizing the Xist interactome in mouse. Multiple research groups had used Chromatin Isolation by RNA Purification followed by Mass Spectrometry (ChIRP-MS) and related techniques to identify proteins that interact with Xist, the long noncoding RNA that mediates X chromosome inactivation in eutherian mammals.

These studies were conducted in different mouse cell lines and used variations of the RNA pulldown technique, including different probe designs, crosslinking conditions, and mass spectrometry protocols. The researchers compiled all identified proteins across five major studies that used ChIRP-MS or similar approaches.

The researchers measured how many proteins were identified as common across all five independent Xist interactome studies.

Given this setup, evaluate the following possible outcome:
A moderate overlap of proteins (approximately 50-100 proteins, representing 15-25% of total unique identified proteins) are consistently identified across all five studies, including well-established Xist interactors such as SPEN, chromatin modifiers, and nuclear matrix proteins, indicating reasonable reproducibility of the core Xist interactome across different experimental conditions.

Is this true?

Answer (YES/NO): NO